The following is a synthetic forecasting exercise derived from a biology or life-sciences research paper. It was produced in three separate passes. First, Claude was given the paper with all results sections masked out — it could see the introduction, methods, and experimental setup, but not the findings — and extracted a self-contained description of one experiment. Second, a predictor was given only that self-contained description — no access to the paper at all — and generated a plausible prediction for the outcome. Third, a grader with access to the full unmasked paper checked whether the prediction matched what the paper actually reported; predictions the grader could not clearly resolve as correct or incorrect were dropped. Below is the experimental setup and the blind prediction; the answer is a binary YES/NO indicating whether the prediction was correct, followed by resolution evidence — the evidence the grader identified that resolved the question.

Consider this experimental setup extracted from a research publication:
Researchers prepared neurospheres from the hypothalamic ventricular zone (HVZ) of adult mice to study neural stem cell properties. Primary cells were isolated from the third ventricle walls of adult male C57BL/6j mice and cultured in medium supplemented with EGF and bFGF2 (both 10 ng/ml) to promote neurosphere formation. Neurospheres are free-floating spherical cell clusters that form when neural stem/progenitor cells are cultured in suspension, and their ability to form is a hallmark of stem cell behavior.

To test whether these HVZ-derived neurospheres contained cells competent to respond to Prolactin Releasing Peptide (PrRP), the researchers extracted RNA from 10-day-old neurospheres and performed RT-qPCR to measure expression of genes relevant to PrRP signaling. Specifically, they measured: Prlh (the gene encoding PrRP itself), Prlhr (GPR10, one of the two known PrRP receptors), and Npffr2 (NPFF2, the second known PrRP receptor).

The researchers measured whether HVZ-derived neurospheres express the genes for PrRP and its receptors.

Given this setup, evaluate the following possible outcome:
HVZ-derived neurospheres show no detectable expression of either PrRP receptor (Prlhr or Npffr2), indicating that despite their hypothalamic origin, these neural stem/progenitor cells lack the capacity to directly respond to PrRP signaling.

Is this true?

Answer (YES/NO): NO